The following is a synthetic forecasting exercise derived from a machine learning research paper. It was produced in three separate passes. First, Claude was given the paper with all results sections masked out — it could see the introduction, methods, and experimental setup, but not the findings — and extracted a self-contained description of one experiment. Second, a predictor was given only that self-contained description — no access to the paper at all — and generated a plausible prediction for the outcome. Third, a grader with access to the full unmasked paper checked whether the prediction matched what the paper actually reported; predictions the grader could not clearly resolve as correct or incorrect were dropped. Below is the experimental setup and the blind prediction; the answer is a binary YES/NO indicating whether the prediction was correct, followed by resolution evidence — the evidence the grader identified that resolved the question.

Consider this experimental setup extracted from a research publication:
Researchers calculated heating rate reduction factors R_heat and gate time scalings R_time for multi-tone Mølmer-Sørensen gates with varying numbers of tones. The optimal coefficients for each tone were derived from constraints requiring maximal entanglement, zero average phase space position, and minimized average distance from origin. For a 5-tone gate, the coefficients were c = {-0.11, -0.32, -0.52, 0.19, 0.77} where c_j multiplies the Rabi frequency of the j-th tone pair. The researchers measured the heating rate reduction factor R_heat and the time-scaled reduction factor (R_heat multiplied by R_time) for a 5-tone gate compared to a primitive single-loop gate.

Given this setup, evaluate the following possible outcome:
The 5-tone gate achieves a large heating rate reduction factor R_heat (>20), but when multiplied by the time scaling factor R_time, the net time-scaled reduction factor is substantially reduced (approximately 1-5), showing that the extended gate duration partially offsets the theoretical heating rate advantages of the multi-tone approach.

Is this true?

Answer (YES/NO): NO